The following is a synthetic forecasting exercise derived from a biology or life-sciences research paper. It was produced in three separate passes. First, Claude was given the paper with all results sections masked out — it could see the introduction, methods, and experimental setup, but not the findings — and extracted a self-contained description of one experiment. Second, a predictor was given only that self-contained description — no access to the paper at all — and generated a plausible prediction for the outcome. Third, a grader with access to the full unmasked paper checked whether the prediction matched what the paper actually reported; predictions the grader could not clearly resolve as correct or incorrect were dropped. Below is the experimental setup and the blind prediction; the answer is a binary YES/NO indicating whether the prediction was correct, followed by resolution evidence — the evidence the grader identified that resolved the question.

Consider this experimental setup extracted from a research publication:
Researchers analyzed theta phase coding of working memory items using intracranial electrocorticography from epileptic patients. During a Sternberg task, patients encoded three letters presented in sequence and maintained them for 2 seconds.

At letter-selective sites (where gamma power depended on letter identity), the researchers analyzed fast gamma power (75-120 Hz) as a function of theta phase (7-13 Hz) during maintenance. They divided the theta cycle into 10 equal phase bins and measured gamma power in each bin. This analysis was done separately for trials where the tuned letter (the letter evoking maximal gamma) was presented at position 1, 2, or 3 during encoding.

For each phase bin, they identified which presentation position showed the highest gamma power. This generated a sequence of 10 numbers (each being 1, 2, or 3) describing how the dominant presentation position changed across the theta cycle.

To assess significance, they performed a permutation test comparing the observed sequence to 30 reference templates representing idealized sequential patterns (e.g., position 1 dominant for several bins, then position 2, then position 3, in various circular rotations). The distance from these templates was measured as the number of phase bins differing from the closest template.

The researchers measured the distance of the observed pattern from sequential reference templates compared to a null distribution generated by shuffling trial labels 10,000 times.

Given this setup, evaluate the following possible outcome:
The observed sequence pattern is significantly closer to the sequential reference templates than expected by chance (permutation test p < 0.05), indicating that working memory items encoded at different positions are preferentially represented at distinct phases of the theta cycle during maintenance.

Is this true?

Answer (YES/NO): YES